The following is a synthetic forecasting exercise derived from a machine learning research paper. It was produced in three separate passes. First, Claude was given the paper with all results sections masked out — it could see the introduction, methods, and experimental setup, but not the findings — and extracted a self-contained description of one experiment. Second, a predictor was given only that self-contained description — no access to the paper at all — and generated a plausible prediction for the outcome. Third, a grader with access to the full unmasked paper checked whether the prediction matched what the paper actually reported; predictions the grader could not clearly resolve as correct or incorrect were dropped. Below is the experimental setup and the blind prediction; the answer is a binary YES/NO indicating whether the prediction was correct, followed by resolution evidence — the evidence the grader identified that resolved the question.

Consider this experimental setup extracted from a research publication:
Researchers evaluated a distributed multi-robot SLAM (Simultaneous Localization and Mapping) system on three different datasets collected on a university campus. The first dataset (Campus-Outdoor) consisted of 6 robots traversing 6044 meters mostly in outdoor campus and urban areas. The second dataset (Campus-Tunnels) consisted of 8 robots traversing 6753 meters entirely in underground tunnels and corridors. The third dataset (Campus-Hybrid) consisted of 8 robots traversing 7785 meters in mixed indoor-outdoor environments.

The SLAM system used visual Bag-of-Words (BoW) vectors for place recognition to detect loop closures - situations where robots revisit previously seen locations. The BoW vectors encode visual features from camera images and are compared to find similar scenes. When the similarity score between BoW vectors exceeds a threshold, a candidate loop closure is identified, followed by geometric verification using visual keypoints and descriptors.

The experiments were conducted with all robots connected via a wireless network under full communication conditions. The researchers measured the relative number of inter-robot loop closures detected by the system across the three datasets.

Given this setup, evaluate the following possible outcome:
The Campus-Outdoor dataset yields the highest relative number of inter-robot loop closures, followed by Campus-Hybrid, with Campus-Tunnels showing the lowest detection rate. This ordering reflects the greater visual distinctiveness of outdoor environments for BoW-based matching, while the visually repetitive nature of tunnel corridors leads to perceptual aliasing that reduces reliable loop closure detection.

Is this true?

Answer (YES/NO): NO